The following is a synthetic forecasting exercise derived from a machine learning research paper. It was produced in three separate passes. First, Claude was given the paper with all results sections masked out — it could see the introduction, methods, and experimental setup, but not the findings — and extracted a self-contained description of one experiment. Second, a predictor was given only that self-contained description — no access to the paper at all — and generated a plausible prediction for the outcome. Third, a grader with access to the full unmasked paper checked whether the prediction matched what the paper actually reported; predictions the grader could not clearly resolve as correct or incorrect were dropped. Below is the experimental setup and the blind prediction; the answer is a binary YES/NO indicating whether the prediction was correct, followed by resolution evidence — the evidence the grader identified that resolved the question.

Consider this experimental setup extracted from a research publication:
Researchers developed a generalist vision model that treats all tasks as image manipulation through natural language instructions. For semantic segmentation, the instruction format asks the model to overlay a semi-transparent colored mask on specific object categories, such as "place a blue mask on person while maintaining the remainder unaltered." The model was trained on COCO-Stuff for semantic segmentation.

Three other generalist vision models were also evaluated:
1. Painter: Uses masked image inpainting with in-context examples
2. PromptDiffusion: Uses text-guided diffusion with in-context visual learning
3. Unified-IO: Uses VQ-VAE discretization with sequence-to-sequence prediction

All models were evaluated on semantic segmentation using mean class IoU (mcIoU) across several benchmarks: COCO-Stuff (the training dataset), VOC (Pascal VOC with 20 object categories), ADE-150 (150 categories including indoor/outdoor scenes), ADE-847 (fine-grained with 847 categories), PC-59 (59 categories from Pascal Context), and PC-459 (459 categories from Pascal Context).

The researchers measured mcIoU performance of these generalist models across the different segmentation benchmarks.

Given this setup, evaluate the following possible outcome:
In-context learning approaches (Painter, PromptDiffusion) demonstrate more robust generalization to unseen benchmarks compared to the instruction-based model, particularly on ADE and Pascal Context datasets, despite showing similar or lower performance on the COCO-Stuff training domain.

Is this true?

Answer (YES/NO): NO